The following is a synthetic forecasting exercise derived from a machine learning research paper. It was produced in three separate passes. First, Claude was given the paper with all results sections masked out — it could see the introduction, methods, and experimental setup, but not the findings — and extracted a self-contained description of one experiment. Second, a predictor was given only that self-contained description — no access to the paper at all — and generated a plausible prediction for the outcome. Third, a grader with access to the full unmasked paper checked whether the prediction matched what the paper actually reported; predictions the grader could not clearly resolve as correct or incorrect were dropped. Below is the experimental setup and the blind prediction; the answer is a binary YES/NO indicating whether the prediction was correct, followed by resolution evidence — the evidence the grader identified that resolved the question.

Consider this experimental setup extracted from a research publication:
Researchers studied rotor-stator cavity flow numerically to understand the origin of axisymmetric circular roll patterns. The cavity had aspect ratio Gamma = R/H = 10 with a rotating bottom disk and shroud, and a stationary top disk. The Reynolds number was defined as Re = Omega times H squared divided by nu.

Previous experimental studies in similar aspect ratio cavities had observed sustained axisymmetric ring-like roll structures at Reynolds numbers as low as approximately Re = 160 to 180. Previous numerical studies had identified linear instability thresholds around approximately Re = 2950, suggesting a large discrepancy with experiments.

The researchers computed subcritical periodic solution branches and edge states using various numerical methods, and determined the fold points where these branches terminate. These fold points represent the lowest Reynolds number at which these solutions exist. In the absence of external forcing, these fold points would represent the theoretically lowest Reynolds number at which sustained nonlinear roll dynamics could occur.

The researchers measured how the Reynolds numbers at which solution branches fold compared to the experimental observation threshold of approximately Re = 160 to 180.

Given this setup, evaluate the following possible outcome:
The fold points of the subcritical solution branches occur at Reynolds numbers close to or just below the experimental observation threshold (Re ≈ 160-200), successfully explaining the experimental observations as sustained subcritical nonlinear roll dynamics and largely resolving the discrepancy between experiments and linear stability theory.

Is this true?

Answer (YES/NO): NO